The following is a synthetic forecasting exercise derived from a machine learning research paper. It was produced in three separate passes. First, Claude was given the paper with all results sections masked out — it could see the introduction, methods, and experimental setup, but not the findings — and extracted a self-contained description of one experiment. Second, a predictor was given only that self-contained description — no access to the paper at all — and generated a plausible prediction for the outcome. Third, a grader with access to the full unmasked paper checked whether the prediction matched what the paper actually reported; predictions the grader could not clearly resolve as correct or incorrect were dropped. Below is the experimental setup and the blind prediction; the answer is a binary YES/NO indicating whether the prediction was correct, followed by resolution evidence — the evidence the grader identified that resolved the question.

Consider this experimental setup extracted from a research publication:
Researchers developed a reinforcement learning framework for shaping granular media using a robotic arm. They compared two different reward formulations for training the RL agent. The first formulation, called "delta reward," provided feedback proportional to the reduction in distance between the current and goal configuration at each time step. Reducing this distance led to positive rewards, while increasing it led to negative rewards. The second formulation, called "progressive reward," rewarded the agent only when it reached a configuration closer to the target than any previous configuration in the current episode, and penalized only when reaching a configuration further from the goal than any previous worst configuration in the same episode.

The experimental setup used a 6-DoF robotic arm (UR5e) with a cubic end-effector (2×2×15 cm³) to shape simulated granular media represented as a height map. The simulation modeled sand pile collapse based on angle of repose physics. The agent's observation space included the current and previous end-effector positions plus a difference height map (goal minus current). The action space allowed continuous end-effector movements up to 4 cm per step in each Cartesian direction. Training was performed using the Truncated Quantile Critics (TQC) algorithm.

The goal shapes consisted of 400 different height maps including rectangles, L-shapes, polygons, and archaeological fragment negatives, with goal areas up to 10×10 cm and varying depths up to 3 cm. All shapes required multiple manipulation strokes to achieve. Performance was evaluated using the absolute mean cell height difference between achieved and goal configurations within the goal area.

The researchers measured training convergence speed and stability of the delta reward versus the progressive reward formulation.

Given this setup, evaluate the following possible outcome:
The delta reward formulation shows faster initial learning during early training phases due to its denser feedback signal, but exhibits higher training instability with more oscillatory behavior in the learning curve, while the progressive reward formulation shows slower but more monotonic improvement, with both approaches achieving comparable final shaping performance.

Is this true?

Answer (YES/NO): NO